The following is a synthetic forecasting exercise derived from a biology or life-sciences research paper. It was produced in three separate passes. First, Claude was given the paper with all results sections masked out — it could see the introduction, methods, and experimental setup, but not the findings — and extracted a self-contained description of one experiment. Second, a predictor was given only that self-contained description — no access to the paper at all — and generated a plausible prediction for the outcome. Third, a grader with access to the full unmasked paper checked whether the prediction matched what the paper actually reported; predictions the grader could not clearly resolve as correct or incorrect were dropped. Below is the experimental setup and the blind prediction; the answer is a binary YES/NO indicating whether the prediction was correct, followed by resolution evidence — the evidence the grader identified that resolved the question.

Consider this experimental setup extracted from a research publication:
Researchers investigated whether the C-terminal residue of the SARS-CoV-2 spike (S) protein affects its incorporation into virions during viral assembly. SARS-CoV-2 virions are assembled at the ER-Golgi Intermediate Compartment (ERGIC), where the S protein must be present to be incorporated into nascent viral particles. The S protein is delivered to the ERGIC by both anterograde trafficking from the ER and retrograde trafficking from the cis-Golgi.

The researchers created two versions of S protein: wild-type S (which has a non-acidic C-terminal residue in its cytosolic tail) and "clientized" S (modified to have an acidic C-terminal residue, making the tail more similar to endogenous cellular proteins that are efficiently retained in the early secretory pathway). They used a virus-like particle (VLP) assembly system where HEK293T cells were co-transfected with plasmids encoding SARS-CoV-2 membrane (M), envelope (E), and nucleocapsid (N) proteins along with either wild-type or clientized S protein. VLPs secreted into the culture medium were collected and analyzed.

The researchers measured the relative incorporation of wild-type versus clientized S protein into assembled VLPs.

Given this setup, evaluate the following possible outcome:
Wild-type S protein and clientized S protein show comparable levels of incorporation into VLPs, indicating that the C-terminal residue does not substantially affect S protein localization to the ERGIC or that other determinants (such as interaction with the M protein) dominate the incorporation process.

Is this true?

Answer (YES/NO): NO